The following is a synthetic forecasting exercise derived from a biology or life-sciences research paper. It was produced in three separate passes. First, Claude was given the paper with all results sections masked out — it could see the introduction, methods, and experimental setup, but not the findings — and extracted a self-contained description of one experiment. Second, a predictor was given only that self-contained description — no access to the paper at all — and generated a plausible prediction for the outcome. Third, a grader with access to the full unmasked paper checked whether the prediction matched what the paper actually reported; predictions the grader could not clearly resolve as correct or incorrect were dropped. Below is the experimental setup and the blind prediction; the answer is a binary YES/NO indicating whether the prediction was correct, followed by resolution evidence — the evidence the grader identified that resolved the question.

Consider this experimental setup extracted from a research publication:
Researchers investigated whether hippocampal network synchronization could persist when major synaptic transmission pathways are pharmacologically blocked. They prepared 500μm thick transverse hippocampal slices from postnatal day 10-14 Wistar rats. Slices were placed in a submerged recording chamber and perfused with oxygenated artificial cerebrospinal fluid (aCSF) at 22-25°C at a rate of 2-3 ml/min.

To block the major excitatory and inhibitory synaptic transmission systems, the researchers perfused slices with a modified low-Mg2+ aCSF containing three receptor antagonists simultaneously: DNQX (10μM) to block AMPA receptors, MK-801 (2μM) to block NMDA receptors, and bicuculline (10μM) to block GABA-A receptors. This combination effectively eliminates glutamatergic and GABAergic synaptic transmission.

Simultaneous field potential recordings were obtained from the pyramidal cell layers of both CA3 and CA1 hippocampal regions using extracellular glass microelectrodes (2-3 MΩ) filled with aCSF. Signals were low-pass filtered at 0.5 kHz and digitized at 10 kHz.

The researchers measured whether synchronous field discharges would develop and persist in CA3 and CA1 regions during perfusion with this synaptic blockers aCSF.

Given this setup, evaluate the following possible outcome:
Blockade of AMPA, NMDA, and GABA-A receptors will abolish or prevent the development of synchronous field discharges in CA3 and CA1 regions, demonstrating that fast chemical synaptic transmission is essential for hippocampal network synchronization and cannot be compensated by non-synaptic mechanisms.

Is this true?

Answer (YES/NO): NO